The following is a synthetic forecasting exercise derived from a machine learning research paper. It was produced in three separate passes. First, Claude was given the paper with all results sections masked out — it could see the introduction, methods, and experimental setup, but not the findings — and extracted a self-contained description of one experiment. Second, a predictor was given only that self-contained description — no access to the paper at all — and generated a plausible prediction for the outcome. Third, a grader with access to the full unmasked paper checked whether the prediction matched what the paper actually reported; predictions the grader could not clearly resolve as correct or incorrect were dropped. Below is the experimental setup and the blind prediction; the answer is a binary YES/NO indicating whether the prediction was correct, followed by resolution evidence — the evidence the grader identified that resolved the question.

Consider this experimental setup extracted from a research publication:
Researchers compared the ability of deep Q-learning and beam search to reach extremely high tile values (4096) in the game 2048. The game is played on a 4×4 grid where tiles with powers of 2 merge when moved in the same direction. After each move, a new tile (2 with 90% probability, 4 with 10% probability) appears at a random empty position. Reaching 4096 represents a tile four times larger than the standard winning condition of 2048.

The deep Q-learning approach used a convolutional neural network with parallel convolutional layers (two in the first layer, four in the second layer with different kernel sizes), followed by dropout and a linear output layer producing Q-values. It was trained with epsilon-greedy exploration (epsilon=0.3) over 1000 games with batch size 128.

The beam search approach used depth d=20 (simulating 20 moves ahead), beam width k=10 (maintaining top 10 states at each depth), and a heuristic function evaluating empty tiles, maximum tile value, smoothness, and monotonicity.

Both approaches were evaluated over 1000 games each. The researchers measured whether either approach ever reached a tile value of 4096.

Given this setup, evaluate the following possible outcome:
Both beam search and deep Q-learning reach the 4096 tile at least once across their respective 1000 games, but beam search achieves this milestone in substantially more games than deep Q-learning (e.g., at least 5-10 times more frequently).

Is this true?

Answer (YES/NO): NO